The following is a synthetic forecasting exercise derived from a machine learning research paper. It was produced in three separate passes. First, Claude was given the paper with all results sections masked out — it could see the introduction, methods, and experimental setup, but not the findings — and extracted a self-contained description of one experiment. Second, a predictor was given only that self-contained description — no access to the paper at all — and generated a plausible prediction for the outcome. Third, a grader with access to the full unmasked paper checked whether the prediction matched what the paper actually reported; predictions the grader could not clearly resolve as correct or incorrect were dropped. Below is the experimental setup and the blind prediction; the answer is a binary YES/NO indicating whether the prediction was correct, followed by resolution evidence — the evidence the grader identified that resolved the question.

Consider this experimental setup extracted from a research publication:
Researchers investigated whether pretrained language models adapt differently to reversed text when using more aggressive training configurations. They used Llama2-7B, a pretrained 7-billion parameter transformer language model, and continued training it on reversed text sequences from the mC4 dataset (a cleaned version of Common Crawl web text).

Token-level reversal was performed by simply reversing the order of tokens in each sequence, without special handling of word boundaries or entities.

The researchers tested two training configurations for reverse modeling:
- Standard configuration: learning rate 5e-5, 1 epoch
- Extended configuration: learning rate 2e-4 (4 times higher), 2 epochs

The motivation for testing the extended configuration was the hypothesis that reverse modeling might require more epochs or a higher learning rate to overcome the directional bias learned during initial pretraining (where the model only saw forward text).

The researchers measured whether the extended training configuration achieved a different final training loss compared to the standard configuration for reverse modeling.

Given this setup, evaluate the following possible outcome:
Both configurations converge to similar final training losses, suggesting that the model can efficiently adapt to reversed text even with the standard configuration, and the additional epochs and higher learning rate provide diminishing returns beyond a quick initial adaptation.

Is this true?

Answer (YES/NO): YES